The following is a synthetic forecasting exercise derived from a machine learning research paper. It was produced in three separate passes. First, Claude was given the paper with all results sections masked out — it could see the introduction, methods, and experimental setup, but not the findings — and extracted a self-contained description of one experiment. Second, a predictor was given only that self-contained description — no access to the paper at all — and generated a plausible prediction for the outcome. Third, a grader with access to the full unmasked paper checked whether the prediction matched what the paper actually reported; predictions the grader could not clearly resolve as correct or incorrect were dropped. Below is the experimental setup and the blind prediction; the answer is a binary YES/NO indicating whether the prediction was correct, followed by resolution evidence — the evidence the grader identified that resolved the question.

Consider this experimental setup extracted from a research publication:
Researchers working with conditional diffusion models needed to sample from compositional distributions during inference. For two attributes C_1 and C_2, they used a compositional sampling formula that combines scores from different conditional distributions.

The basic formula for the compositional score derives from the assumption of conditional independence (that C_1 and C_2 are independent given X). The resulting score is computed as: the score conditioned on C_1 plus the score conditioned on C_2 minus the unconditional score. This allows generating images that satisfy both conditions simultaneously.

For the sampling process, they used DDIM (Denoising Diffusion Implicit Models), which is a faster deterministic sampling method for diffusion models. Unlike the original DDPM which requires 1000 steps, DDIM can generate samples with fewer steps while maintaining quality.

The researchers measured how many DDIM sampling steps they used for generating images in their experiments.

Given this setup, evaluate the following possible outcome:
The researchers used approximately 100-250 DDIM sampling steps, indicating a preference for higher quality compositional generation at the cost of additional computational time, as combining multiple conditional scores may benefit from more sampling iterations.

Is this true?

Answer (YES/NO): YES